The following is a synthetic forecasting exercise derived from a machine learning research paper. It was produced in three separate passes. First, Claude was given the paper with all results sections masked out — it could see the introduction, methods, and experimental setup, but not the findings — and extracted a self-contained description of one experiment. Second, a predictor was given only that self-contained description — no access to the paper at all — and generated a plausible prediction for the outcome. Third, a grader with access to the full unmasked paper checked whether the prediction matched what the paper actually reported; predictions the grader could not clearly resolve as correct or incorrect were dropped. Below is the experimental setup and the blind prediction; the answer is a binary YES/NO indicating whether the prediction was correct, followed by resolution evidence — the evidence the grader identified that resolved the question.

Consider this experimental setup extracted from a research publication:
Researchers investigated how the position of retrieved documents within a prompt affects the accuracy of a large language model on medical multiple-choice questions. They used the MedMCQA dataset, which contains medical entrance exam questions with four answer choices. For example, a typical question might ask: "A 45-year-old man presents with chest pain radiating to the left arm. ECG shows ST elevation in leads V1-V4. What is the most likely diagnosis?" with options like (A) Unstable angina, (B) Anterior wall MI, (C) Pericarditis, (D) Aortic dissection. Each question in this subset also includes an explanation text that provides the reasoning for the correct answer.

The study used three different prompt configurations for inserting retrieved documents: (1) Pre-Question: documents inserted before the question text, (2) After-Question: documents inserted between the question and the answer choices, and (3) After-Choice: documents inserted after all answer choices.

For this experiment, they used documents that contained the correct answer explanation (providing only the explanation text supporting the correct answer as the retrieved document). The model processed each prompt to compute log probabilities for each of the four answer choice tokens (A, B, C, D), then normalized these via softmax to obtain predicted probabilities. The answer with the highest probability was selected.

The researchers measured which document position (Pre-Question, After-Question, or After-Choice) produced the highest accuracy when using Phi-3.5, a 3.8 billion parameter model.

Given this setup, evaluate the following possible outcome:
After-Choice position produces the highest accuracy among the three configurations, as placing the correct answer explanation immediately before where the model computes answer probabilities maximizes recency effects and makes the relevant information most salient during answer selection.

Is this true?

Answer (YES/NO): NO